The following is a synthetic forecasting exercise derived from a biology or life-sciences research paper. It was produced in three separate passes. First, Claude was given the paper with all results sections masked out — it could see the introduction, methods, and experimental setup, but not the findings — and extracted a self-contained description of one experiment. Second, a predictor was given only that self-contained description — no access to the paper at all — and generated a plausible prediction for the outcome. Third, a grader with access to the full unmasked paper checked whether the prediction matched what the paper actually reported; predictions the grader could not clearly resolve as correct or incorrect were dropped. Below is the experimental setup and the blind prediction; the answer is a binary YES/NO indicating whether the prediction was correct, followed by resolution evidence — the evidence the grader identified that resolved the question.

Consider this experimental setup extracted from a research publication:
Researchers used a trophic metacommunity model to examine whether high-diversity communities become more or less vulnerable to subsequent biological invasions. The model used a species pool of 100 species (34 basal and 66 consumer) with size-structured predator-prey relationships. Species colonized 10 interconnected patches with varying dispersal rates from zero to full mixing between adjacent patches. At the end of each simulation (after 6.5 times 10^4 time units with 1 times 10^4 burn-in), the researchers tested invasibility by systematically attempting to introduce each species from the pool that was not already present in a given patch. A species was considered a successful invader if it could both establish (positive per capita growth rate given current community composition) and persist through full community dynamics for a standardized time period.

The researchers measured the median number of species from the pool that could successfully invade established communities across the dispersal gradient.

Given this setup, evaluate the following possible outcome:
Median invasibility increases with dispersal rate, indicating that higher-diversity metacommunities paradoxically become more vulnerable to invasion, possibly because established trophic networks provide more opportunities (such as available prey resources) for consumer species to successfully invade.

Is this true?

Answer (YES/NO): NO